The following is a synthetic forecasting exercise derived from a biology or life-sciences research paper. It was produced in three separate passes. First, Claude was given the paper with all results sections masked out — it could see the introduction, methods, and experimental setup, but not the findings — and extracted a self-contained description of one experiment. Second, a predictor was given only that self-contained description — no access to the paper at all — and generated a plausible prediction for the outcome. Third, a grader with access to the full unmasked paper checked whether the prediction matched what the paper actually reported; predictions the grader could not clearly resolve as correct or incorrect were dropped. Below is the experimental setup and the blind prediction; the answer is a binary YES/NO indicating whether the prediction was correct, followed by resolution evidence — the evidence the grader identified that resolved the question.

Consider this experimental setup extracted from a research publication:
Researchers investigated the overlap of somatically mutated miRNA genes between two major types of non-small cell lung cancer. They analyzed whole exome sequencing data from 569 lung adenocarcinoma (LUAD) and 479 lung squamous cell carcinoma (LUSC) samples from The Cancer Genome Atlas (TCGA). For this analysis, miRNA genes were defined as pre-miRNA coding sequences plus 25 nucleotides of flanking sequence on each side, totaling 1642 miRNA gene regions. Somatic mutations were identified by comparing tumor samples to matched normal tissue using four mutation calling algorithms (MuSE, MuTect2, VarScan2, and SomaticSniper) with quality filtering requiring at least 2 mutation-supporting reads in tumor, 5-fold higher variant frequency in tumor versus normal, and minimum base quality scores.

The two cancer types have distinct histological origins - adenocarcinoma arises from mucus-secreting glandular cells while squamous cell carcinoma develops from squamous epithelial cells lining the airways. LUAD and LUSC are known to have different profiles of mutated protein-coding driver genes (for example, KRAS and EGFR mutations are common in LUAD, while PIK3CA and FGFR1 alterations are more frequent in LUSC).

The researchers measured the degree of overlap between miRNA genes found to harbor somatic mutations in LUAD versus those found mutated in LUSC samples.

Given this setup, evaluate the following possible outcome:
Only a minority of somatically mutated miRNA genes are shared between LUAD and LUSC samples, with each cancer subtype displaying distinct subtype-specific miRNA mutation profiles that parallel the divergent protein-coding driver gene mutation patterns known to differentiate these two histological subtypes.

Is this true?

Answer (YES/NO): NO